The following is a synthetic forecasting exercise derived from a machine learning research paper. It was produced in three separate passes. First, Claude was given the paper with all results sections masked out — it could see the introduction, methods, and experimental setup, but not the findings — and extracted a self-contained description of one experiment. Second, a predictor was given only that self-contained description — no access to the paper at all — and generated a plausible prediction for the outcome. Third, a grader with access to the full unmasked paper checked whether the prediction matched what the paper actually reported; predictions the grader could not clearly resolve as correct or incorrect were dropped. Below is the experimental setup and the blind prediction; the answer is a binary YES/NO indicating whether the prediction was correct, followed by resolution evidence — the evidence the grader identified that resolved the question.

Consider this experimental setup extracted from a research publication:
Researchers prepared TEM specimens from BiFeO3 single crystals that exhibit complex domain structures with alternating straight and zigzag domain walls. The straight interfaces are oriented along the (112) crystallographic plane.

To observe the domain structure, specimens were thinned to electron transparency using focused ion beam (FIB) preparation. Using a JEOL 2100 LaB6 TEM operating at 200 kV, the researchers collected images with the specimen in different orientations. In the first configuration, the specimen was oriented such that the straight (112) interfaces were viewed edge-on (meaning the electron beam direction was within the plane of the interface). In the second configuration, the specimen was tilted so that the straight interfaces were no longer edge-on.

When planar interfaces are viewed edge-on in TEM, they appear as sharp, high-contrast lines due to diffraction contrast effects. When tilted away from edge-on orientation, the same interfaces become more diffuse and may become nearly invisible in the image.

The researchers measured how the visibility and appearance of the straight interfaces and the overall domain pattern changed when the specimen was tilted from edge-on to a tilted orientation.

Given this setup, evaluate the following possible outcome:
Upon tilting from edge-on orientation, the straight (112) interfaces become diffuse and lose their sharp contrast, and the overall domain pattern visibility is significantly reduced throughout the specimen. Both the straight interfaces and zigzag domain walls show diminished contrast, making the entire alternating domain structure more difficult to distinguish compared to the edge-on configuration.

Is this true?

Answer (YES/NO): NO